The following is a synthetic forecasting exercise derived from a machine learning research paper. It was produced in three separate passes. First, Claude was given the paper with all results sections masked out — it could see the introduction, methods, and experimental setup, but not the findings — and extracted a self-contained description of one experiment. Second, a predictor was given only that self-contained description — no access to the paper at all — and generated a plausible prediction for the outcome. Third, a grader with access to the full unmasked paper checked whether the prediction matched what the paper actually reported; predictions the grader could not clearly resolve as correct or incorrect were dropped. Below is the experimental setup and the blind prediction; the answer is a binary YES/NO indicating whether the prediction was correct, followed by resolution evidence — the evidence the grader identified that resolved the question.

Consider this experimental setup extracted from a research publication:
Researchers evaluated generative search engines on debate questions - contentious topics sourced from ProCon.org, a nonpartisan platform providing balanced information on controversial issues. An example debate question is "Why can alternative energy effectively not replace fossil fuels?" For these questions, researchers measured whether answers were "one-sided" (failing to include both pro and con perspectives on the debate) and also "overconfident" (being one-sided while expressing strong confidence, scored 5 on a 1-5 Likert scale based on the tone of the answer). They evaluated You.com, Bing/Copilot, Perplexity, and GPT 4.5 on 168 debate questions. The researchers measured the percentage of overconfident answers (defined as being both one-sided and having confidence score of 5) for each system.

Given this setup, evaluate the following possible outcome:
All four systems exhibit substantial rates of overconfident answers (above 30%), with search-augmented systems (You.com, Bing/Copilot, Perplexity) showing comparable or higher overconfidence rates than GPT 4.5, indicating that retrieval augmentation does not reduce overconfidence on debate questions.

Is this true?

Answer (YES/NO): NO